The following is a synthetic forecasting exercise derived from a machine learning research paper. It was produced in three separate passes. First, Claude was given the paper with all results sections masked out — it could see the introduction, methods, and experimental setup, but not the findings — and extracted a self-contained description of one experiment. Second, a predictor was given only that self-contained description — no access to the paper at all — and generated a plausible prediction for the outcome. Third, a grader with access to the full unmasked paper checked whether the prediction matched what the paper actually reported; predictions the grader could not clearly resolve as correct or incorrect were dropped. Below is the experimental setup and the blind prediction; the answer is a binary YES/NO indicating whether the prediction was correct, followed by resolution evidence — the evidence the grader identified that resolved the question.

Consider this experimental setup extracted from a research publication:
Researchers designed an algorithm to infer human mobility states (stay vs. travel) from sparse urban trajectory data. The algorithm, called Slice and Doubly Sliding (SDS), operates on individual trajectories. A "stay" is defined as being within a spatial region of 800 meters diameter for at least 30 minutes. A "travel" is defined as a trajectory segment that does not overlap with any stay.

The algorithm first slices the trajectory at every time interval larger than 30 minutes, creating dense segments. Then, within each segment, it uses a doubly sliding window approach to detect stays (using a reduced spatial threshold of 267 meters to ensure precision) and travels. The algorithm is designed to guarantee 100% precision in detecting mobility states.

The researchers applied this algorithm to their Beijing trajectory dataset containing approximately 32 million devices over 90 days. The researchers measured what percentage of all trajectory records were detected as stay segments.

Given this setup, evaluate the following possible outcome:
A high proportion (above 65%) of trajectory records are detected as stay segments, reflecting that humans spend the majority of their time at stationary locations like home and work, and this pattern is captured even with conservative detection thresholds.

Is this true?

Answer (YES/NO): NO